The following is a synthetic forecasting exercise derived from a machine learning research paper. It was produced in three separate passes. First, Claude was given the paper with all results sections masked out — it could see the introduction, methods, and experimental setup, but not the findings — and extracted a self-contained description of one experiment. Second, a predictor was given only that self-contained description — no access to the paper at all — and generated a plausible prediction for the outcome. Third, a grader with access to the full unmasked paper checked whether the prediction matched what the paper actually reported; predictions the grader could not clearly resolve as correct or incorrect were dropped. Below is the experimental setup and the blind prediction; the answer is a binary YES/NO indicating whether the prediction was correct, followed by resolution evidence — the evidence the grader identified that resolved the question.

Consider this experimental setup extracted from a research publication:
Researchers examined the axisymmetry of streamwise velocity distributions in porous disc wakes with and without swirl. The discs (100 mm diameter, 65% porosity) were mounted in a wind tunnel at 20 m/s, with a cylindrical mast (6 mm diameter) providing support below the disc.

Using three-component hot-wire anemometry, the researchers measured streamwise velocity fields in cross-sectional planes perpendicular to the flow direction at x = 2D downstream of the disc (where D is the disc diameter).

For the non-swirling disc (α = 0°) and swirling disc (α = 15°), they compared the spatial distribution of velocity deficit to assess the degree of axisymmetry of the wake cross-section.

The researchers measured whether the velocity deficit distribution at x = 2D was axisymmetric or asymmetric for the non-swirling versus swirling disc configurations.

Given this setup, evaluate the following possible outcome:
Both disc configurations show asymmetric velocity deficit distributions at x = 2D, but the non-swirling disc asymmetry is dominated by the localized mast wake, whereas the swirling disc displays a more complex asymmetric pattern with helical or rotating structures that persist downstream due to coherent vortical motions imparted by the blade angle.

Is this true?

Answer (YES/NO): NO